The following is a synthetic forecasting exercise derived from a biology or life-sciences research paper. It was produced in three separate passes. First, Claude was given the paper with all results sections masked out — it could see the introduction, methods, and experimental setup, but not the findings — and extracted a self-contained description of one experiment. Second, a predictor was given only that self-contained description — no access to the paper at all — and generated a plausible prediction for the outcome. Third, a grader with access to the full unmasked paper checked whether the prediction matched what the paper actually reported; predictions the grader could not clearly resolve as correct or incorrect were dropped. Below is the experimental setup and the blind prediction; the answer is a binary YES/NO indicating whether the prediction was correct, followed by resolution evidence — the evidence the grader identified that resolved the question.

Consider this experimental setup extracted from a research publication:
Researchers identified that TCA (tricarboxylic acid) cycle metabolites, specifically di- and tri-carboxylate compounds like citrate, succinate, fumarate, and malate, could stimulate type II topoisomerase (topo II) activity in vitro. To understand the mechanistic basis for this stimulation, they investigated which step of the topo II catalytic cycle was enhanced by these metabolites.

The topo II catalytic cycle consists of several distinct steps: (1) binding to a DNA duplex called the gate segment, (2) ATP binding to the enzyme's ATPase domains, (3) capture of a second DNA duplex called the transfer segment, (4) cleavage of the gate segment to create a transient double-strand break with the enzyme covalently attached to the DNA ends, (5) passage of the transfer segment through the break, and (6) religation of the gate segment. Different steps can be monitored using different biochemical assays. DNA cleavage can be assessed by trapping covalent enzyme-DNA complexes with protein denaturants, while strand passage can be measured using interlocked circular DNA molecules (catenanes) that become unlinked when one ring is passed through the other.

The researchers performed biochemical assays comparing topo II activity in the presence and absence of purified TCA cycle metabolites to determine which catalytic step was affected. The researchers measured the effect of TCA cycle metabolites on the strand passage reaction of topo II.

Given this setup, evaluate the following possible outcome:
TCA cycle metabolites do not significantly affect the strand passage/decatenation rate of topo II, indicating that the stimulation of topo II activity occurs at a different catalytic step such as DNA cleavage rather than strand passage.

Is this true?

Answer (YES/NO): NO